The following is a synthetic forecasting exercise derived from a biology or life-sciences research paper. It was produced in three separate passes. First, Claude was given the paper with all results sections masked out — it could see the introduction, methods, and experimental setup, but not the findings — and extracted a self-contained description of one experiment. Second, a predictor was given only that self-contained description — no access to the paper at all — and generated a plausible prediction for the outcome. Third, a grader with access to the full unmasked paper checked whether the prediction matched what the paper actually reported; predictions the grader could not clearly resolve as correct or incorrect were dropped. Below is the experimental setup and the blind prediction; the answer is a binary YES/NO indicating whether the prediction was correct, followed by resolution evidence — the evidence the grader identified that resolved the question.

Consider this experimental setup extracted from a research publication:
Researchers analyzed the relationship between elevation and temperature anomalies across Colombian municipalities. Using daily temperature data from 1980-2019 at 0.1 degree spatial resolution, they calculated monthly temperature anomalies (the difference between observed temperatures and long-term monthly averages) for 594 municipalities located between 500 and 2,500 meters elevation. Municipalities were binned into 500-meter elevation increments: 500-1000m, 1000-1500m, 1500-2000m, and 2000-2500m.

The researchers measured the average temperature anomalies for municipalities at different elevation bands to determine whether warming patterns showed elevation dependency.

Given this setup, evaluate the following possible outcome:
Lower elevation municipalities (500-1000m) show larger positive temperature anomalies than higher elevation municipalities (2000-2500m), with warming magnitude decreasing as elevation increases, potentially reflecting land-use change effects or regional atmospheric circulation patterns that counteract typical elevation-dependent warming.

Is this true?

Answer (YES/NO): NO